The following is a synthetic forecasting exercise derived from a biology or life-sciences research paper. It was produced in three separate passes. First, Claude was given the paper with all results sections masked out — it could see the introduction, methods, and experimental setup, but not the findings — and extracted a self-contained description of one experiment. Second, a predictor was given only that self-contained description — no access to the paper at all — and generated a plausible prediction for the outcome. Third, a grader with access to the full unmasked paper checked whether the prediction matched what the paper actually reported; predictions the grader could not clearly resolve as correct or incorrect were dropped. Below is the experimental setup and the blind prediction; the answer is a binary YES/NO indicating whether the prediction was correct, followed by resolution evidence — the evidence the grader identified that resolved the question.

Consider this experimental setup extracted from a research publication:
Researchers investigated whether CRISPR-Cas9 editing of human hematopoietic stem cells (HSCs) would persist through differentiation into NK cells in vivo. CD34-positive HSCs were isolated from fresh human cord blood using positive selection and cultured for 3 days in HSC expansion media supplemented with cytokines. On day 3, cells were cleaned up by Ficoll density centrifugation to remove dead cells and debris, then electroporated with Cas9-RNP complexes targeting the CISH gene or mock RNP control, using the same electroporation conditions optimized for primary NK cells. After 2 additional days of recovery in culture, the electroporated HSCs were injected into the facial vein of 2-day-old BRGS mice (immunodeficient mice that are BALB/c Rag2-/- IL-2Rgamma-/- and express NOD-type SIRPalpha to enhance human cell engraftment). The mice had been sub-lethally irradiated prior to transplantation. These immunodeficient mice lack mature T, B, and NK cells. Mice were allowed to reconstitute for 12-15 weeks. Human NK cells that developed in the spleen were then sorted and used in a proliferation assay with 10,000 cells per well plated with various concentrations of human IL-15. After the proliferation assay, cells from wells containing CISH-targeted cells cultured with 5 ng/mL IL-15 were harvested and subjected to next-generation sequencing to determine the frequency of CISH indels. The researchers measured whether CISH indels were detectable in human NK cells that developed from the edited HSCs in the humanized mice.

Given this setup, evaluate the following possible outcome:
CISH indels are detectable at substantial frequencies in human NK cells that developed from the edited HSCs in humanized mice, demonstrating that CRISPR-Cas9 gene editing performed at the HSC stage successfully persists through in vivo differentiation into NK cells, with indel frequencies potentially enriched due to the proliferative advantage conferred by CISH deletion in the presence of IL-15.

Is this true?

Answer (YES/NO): YES